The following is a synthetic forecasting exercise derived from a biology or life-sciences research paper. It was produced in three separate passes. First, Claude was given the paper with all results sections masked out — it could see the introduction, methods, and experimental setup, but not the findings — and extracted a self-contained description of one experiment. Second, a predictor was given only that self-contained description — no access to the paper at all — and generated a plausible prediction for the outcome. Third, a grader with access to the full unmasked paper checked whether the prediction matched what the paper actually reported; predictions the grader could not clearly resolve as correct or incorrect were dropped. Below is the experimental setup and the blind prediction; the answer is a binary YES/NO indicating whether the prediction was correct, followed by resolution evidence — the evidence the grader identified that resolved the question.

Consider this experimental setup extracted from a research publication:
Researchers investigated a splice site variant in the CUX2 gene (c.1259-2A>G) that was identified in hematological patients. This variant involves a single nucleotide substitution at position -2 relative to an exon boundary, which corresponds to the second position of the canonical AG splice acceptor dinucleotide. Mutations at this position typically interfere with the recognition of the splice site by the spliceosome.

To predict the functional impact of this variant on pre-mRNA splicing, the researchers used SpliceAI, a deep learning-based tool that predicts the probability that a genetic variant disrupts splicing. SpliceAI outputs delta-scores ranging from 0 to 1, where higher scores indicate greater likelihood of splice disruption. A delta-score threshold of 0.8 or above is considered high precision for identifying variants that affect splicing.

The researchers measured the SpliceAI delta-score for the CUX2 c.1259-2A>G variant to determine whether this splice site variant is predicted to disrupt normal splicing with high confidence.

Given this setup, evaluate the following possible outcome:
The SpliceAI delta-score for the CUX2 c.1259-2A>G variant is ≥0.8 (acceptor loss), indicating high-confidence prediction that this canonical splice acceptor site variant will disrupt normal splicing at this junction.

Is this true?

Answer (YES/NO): YES